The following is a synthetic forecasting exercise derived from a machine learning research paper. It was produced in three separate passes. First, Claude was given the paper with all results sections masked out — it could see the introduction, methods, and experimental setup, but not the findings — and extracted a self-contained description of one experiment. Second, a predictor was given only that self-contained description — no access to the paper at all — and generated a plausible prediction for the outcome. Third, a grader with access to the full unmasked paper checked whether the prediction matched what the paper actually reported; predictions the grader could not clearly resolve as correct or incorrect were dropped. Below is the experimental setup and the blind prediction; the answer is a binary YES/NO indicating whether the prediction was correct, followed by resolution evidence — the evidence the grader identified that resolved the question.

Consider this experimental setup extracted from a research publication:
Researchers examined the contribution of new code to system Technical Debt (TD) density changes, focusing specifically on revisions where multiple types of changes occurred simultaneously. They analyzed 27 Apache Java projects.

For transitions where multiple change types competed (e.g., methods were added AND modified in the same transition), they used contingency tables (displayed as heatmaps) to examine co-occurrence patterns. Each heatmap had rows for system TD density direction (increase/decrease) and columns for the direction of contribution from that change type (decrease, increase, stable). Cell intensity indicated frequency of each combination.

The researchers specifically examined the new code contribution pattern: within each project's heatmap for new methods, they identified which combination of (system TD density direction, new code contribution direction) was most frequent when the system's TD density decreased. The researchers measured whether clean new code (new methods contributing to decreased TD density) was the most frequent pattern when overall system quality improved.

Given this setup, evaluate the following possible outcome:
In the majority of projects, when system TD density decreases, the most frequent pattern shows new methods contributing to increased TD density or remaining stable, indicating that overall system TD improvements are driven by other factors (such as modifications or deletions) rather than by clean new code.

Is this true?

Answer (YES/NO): NO